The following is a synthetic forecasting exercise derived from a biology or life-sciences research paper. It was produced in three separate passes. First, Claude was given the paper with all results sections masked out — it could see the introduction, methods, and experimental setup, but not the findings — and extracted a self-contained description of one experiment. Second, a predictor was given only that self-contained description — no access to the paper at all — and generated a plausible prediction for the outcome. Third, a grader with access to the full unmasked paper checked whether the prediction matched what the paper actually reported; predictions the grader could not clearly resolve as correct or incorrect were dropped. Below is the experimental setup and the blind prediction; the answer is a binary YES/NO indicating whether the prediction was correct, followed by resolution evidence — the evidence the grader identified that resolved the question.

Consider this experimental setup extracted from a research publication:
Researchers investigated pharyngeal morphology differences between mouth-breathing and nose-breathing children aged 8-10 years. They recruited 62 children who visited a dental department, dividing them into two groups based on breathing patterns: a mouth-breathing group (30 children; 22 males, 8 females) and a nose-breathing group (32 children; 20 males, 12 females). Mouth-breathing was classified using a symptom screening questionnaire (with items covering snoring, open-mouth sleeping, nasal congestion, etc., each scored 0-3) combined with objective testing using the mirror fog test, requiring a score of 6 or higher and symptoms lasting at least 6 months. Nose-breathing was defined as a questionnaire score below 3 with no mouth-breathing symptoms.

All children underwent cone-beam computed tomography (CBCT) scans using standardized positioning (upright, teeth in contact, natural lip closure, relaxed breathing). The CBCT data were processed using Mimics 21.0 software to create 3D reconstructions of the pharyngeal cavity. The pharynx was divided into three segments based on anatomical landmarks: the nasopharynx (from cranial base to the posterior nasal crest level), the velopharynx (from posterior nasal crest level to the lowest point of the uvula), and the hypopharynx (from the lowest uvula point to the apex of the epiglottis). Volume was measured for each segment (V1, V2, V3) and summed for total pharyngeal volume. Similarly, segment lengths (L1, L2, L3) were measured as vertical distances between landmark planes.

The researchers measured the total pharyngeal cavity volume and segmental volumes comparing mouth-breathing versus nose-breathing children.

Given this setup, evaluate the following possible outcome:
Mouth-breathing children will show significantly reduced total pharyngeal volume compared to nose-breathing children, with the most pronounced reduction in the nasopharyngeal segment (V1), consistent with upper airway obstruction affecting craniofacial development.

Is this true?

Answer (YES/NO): NO